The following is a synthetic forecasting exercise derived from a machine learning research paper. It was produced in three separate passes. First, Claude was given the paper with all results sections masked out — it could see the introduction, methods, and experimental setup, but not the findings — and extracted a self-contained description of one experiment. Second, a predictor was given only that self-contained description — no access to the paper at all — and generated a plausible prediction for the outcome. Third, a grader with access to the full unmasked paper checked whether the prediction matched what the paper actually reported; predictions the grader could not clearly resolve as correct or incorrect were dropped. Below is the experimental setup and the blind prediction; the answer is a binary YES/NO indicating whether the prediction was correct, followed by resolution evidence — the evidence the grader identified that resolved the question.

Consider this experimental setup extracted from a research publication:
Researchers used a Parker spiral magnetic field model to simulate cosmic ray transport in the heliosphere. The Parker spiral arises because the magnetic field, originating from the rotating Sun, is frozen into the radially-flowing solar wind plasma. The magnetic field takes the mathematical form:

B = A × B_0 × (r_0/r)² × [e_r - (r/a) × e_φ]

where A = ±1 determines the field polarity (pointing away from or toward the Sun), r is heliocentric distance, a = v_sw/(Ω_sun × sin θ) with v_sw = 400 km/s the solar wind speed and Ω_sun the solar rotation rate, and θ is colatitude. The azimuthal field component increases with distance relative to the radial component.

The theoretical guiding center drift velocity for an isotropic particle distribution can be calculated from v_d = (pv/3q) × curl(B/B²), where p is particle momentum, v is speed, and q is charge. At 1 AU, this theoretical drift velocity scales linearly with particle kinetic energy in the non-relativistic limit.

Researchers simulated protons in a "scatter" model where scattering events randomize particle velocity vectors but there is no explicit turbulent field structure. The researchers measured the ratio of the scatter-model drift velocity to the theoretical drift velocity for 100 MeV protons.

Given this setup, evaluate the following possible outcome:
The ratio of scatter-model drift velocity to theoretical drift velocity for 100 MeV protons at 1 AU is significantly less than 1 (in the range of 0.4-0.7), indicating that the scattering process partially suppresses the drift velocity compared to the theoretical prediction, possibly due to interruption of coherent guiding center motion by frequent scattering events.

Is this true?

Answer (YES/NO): NO